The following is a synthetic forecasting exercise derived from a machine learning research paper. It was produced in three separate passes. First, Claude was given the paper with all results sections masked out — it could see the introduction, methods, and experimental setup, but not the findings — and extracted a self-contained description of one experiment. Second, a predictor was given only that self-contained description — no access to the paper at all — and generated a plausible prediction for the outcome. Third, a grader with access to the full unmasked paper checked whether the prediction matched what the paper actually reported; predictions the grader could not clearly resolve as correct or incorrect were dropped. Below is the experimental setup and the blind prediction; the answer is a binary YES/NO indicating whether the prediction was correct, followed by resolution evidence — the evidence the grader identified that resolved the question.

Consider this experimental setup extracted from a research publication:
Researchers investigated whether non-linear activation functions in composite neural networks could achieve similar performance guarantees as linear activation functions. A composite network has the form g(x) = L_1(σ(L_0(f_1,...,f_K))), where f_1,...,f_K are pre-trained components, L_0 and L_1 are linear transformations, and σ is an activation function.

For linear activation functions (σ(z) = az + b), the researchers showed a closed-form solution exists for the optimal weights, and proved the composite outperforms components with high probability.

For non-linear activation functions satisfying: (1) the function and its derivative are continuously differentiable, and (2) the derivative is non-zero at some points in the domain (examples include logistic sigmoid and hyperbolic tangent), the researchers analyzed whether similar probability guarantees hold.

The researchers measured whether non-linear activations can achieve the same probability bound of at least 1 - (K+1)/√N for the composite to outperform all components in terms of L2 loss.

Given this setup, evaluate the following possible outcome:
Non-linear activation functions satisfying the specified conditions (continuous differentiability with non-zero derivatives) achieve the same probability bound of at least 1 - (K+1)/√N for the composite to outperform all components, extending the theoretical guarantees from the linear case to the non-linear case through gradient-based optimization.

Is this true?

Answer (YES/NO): YES